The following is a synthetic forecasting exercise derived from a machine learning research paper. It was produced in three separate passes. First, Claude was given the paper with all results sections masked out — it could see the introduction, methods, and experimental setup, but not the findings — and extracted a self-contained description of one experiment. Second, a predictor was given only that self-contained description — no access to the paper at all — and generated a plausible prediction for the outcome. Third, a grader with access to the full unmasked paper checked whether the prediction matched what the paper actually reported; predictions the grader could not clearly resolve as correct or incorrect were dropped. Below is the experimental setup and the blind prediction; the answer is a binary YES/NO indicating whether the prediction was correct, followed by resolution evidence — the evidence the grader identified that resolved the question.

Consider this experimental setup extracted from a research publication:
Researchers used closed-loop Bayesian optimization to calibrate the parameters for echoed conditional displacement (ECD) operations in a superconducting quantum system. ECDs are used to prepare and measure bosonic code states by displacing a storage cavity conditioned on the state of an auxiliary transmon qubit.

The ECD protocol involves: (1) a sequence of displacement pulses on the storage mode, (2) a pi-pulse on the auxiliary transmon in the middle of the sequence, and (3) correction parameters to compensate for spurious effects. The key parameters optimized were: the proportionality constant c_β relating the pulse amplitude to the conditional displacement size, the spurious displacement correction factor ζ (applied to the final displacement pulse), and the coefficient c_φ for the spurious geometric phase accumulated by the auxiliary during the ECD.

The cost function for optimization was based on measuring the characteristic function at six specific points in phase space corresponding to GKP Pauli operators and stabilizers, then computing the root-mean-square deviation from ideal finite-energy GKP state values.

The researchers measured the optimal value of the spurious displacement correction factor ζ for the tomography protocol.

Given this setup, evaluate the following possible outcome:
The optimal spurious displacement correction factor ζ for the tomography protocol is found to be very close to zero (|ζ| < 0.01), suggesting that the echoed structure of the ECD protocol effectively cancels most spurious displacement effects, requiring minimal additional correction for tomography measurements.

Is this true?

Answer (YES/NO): NO